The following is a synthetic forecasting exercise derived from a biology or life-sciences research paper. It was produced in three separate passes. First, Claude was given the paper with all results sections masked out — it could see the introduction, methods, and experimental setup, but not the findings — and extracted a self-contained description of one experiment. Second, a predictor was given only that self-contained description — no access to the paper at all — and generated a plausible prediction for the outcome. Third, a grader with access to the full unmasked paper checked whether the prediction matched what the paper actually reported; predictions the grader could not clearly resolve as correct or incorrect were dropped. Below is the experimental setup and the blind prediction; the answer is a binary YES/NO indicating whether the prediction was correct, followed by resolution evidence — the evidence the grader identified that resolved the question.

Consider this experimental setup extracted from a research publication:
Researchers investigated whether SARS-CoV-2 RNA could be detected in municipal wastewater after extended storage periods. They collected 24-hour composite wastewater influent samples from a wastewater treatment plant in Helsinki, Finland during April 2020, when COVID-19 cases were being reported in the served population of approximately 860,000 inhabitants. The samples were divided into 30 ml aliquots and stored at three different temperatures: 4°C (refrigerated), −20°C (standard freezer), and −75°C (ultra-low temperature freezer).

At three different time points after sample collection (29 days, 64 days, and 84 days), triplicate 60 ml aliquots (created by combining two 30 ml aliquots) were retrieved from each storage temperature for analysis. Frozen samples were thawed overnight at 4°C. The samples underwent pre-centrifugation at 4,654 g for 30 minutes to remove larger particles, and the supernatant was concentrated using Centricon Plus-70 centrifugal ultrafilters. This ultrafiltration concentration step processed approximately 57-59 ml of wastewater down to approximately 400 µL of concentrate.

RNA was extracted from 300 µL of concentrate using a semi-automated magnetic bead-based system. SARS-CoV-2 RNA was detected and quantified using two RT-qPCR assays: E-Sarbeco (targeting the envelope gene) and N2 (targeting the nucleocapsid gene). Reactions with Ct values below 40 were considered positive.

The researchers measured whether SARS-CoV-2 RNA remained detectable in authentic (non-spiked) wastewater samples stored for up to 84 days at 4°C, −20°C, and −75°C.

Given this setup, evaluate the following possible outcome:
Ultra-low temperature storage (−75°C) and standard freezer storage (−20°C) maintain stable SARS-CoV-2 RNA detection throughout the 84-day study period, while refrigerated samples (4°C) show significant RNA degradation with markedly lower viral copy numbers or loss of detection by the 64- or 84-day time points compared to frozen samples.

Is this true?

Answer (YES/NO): NO